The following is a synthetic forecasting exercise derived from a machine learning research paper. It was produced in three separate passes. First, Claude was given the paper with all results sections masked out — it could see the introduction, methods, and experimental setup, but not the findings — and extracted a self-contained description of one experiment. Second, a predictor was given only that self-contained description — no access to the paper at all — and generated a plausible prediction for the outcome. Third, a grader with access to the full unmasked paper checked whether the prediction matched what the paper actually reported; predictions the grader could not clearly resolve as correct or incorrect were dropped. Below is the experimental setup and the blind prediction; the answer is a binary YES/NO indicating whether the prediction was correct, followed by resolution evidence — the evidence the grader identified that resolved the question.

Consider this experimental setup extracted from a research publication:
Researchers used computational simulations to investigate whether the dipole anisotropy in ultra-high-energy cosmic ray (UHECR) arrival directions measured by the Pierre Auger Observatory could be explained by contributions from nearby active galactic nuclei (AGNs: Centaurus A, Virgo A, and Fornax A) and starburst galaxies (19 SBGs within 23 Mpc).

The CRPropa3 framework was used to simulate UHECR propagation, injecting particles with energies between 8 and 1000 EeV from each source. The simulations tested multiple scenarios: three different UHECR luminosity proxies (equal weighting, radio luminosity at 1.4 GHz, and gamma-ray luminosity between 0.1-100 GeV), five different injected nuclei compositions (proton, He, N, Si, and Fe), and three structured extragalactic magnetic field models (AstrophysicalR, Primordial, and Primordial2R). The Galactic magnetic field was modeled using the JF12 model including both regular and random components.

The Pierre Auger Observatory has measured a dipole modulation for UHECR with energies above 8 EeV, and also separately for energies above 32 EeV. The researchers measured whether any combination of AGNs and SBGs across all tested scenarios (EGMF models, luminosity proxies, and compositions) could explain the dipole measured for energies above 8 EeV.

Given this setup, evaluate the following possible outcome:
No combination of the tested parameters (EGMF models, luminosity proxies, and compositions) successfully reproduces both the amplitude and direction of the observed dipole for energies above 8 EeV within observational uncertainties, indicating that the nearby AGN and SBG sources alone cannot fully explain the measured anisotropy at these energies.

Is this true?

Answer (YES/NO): YES